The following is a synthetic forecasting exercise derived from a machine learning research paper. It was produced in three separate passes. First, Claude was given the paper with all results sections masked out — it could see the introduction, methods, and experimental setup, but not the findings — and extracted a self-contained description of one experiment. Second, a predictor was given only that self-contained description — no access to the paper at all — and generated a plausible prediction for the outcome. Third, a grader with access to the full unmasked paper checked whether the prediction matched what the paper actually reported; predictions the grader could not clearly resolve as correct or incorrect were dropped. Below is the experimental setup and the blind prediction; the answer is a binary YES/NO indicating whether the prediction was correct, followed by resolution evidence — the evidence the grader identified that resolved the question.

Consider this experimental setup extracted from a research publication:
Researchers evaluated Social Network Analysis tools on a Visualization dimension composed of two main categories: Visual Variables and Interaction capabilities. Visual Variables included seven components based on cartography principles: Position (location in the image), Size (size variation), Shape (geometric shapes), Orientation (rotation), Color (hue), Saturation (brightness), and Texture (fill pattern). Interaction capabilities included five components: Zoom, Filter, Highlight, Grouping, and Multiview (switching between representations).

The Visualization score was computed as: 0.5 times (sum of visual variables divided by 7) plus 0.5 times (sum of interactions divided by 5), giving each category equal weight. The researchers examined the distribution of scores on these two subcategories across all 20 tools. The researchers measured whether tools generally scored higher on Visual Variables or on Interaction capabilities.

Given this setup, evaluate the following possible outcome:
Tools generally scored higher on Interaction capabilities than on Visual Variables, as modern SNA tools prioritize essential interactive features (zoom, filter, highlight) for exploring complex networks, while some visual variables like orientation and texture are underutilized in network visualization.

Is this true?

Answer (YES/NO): NO